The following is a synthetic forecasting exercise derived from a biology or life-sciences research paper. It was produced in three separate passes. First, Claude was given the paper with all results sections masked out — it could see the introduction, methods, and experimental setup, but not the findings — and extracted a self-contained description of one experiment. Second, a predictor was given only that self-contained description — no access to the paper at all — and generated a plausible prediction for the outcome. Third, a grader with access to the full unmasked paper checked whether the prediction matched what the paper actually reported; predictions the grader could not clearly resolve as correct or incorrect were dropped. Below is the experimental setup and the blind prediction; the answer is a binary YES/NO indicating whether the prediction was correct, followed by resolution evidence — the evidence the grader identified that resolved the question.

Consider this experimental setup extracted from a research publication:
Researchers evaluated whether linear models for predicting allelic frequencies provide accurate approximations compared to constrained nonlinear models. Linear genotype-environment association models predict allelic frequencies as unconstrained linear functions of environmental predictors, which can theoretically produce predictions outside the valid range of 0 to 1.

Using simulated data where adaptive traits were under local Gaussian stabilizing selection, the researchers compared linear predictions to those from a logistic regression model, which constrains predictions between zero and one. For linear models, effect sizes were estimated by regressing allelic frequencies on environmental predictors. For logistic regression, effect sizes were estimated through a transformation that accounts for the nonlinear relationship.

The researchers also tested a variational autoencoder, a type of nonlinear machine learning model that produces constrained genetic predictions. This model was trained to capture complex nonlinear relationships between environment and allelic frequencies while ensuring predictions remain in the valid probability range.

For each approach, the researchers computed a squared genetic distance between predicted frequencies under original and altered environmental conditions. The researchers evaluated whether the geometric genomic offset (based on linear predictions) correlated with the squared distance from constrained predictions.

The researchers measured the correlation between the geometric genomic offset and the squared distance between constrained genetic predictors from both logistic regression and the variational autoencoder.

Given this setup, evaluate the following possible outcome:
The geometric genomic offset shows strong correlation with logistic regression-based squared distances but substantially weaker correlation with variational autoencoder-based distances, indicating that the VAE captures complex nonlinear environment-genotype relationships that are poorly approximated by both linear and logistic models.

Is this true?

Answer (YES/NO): NO